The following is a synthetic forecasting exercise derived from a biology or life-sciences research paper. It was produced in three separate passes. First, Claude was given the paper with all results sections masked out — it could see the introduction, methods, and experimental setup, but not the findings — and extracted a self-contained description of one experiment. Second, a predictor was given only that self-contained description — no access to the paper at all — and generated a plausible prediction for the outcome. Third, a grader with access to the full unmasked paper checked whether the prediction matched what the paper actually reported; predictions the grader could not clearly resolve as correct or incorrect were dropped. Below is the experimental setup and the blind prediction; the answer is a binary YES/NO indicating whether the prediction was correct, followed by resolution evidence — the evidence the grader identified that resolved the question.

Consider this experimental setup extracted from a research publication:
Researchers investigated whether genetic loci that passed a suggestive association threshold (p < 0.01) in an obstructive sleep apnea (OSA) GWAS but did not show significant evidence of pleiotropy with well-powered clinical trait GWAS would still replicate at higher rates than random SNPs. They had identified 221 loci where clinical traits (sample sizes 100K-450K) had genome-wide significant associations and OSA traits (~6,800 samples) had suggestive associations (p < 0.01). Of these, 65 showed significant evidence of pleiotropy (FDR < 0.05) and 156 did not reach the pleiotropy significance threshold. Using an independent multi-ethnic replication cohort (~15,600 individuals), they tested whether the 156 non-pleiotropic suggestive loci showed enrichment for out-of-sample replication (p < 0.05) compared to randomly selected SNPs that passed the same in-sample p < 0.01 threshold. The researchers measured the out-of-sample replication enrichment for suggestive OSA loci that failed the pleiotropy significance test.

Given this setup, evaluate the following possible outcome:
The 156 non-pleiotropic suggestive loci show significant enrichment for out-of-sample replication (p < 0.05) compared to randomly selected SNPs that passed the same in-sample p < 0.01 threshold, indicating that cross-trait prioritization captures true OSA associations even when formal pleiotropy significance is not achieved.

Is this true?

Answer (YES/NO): NO